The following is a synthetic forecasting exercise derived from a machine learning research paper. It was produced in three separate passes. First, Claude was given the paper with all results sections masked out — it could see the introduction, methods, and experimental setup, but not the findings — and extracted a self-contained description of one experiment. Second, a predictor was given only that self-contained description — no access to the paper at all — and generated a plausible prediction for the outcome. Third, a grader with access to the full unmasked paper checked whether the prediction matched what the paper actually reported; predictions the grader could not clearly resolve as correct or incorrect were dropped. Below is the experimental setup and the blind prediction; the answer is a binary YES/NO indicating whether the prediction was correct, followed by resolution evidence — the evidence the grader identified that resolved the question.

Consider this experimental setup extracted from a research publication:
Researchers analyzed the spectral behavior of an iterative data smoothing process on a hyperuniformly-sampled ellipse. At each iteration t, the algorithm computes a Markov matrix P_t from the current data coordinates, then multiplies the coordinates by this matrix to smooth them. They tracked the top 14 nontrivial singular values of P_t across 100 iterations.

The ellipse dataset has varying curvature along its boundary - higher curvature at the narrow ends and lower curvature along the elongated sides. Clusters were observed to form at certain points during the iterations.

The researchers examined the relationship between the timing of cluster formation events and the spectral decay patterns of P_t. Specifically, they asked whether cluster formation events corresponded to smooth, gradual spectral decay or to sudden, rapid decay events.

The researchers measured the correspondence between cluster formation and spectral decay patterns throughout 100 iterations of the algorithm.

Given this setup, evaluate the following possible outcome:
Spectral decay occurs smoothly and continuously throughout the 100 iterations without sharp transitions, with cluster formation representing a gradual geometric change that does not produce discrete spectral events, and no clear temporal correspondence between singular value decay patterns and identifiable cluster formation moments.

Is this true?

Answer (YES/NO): NO